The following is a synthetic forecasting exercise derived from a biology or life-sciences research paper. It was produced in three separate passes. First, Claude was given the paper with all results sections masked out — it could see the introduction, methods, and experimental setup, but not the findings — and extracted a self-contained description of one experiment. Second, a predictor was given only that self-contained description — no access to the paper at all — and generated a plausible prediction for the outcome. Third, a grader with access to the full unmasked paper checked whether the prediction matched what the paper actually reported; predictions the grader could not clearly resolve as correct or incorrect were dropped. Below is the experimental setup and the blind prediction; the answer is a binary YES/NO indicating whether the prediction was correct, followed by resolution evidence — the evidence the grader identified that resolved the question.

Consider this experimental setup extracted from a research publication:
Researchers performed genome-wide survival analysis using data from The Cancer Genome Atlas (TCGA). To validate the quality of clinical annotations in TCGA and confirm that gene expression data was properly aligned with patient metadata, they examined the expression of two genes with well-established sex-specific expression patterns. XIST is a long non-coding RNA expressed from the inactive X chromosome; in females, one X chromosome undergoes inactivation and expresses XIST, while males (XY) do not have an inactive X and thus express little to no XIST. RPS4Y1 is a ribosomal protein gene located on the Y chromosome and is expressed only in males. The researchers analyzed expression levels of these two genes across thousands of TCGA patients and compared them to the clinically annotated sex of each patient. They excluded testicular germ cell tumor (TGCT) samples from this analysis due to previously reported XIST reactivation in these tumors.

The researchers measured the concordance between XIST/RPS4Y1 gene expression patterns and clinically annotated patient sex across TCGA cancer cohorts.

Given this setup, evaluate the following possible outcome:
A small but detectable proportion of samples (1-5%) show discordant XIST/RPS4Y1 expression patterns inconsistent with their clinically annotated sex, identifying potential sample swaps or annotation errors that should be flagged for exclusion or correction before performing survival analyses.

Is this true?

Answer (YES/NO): NO